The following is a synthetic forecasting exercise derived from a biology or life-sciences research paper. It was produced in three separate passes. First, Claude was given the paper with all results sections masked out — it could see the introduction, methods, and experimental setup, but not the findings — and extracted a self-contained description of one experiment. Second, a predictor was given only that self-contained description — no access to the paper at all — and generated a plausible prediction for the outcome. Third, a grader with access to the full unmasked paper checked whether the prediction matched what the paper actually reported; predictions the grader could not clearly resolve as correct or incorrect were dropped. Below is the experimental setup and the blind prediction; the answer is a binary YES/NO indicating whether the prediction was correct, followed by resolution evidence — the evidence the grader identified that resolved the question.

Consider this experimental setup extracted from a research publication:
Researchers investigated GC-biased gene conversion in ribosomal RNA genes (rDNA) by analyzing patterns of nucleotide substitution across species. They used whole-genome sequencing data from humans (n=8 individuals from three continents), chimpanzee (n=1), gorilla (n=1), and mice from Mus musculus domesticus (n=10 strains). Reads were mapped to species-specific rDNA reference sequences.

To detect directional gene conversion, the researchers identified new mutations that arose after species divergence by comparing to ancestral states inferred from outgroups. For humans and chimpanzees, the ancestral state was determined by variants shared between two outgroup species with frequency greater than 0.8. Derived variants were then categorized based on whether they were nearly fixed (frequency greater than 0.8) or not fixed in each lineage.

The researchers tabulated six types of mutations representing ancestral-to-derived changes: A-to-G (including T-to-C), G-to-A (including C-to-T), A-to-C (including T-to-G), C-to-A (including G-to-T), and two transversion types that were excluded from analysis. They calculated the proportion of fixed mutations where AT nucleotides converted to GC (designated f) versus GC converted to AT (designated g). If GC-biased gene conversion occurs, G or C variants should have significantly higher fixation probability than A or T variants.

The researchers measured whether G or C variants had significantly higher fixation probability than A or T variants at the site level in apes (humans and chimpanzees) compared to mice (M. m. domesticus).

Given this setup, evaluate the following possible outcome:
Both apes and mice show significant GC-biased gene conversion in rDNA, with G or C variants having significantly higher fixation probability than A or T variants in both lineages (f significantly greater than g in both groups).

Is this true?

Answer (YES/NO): NO